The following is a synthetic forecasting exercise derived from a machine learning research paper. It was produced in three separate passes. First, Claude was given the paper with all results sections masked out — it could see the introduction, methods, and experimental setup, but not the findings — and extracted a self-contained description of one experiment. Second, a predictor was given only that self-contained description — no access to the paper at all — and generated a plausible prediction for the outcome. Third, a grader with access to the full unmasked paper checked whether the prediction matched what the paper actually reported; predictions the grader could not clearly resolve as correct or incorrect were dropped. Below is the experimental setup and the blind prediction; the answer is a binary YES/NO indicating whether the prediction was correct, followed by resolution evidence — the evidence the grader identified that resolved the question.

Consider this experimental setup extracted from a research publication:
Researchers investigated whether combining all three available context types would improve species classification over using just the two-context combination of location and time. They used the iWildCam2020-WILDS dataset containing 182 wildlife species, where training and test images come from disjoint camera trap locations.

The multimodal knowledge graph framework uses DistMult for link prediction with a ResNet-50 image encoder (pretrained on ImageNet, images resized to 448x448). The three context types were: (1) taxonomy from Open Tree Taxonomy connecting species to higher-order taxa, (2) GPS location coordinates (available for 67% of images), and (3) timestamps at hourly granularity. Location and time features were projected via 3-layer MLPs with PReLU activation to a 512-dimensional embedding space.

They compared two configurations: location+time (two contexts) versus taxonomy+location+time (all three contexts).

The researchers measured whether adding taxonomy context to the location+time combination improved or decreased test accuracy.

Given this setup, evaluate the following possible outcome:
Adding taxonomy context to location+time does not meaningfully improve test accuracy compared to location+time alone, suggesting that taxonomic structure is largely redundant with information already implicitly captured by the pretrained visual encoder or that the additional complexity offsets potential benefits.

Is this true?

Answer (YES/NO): YES